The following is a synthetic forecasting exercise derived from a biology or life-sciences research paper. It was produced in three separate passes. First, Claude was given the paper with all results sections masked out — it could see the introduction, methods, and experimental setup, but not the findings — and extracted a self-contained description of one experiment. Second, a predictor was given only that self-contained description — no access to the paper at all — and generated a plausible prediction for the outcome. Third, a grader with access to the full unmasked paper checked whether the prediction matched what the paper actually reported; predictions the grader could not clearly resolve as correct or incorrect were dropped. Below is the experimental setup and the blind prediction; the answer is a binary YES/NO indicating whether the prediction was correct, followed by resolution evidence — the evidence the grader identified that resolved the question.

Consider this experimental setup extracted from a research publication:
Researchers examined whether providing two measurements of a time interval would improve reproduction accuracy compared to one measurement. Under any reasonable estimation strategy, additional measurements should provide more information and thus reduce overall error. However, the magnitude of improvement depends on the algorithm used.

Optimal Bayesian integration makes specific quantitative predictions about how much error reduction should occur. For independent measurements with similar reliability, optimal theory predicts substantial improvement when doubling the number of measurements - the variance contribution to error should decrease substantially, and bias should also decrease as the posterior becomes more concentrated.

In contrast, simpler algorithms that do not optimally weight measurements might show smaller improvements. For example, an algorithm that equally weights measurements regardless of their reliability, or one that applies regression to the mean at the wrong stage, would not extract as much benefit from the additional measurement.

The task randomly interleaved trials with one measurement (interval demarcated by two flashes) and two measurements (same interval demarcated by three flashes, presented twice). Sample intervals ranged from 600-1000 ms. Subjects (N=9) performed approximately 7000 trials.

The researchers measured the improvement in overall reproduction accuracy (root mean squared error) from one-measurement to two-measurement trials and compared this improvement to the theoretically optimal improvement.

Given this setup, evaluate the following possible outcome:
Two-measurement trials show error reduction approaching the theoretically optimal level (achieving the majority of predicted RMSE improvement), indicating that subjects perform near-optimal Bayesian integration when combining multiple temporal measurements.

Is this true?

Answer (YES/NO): NO